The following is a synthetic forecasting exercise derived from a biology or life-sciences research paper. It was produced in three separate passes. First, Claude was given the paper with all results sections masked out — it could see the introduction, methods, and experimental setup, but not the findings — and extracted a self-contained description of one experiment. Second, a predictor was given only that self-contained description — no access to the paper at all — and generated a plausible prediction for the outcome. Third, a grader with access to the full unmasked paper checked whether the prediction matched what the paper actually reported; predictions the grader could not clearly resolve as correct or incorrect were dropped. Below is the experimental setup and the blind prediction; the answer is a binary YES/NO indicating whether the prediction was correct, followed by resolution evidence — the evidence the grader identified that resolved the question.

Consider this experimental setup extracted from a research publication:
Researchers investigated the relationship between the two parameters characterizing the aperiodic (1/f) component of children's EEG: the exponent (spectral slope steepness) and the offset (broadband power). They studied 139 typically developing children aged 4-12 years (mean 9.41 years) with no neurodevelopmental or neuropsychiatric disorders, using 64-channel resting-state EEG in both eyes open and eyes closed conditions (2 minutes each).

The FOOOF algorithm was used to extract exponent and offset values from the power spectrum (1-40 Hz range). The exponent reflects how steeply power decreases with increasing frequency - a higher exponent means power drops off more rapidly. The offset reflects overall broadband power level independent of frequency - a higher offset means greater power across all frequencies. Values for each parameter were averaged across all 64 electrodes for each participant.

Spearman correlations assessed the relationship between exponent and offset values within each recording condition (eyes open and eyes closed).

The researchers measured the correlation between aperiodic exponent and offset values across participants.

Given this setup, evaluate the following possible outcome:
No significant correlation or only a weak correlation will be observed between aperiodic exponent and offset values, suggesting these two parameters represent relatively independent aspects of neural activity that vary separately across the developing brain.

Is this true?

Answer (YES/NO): NO